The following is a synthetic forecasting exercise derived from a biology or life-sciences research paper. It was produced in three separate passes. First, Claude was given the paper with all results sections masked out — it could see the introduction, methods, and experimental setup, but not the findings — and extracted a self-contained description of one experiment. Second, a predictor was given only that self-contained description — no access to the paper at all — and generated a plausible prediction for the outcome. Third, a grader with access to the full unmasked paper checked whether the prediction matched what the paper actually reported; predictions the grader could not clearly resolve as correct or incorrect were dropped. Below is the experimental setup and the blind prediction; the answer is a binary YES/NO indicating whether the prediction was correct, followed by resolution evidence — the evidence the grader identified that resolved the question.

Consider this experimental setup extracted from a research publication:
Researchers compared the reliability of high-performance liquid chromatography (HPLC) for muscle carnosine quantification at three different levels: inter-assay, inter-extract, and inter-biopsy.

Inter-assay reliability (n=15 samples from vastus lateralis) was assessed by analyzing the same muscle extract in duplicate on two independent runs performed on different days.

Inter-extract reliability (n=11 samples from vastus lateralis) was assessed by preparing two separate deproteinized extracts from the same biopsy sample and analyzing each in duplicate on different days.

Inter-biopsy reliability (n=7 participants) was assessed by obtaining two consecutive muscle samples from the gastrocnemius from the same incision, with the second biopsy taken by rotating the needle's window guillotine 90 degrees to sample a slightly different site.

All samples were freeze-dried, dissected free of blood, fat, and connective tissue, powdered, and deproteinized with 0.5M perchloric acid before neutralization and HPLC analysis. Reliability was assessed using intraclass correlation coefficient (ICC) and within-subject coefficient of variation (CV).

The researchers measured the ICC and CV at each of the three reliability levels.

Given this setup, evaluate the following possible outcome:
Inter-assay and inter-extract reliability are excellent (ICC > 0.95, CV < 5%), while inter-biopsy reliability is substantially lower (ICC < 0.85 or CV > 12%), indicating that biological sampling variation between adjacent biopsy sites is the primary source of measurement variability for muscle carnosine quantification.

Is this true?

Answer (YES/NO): NO